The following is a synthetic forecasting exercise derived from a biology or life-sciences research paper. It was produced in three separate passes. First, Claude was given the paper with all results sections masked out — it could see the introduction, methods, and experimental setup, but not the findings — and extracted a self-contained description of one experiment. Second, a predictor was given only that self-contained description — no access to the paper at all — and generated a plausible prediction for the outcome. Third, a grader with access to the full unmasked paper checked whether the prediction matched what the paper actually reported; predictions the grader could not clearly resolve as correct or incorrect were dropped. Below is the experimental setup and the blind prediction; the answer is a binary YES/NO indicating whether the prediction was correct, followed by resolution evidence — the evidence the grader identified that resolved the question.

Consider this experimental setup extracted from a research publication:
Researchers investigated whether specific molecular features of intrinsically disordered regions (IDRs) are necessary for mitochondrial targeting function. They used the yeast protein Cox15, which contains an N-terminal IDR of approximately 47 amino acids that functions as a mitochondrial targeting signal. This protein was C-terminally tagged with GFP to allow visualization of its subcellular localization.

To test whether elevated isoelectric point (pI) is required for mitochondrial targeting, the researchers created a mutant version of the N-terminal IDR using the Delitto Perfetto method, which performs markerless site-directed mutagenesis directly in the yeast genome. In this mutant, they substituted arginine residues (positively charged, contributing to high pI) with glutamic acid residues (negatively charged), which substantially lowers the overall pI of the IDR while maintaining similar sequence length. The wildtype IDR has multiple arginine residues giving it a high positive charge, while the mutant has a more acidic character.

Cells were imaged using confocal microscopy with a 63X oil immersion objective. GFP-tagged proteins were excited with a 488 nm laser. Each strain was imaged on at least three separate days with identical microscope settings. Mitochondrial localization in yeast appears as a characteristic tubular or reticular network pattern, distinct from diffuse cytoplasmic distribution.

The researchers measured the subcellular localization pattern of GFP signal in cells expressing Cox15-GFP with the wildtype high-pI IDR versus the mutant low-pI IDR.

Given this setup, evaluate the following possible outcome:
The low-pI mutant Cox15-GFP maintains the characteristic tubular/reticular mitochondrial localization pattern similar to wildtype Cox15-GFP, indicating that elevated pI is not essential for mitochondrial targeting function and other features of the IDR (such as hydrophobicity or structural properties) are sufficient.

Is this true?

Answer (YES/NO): NO